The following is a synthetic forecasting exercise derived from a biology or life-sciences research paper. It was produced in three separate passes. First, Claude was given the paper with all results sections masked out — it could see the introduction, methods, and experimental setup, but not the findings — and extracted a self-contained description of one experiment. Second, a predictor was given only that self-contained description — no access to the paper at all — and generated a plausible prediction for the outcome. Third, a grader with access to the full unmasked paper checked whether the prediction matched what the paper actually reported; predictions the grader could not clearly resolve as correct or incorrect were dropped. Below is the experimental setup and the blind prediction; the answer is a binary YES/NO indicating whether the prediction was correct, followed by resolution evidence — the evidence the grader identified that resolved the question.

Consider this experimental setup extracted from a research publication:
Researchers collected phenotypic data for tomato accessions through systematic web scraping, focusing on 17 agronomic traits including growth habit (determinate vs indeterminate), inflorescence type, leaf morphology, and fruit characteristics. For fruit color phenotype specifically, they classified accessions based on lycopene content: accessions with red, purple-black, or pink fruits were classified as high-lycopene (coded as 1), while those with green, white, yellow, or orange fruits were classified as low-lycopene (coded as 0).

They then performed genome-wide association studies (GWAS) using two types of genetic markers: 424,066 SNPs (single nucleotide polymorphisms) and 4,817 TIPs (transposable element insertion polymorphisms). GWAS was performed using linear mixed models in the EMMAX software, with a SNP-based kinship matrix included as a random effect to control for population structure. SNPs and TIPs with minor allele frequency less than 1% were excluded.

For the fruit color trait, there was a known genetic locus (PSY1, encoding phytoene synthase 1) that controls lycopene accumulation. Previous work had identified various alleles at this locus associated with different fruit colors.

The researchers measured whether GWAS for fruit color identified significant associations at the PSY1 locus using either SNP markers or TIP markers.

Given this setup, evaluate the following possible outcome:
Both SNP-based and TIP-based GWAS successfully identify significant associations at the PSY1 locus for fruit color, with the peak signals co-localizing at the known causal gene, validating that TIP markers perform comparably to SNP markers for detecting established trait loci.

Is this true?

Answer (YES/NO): YES